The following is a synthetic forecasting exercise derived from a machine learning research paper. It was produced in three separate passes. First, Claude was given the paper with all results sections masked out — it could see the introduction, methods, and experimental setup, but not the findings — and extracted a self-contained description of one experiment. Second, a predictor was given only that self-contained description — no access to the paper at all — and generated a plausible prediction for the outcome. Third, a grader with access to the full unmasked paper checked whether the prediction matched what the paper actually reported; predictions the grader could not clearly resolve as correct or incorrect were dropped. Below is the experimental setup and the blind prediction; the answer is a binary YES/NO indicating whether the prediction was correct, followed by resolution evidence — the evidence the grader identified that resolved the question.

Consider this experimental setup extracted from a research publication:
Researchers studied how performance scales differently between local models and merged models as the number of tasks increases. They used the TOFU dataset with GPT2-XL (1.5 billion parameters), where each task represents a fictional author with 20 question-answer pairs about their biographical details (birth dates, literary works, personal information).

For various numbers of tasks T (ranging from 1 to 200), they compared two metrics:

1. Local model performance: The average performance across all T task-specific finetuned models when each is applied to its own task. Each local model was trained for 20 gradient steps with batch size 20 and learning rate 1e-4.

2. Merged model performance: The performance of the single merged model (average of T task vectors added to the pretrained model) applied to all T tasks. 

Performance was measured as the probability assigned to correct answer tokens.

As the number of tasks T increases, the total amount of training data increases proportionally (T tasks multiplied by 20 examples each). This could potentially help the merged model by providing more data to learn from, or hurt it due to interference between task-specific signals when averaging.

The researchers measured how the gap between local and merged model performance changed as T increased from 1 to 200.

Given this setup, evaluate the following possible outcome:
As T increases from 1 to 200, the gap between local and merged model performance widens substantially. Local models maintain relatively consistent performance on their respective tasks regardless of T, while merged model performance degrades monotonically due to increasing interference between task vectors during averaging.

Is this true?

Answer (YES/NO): YES